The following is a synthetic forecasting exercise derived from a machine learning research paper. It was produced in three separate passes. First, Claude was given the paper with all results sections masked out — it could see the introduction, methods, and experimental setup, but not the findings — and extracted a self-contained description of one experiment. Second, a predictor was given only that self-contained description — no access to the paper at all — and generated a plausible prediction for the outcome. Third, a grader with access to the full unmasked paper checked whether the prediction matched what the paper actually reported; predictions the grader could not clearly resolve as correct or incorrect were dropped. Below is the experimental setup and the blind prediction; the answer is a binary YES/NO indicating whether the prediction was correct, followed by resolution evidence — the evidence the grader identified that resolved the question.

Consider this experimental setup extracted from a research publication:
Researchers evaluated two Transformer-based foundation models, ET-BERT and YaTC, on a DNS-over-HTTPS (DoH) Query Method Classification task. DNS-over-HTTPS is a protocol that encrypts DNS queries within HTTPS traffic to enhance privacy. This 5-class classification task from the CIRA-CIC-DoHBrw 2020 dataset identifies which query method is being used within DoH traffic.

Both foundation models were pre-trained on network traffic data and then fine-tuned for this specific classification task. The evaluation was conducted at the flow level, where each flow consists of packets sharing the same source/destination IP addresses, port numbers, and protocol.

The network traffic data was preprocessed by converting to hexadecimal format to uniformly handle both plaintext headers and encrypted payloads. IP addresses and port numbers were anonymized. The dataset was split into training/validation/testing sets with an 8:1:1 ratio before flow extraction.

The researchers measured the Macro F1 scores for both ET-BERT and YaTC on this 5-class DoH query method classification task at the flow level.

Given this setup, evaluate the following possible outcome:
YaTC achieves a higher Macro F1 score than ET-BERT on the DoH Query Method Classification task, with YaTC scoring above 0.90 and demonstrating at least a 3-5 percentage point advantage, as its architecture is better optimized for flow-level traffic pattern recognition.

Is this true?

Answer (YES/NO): NO